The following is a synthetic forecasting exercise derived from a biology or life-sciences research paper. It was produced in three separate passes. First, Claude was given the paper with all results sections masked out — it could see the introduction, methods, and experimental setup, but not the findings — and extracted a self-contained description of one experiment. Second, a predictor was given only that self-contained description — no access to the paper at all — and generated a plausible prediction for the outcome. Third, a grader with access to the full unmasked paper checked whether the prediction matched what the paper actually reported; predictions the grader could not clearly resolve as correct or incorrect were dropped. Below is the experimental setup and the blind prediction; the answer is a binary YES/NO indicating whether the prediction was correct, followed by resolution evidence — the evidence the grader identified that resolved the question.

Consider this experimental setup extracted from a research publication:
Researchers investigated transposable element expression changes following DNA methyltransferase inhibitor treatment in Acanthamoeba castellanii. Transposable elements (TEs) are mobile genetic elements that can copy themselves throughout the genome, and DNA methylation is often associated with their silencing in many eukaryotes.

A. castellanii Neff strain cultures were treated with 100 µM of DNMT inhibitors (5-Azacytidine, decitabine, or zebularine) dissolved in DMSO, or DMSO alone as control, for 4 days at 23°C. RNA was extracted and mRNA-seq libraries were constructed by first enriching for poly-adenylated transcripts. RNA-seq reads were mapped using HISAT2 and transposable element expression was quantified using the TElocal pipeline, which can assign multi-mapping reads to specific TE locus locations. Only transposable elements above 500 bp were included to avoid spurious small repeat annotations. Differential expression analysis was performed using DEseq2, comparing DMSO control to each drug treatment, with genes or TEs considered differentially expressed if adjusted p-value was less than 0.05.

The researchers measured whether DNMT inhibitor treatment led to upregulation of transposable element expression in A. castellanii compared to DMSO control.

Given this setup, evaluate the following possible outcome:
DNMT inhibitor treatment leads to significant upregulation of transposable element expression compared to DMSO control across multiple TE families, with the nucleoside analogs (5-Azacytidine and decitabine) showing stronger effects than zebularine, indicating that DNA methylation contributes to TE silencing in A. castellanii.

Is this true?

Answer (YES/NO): NO